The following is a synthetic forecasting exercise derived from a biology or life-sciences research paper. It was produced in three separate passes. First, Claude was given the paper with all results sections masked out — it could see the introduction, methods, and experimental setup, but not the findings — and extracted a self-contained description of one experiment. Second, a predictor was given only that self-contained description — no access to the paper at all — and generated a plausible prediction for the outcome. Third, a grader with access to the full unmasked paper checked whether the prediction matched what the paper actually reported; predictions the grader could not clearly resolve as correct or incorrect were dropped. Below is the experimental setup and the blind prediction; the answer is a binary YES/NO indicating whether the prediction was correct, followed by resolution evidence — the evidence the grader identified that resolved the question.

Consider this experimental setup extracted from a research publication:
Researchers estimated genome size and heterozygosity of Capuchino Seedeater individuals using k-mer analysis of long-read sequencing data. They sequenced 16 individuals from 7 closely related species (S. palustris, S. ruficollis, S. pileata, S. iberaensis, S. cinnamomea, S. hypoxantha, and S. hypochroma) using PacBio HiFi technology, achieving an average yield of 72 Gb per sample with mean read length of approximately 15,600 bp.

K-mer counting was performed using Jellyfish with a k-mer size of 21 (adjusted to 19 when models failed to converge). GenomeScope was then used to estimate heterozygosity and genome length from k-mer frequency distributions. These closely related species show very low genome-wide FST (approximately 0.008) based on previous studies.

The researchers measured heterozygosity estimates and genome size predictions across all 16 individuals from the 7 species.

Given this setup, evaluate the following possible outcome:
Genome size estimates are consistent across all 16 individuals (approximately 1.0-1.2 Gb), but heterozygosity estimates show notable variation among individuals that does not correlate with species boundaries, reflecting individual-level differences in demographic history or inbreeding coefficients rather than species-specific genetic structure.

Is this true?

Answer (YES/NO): NO